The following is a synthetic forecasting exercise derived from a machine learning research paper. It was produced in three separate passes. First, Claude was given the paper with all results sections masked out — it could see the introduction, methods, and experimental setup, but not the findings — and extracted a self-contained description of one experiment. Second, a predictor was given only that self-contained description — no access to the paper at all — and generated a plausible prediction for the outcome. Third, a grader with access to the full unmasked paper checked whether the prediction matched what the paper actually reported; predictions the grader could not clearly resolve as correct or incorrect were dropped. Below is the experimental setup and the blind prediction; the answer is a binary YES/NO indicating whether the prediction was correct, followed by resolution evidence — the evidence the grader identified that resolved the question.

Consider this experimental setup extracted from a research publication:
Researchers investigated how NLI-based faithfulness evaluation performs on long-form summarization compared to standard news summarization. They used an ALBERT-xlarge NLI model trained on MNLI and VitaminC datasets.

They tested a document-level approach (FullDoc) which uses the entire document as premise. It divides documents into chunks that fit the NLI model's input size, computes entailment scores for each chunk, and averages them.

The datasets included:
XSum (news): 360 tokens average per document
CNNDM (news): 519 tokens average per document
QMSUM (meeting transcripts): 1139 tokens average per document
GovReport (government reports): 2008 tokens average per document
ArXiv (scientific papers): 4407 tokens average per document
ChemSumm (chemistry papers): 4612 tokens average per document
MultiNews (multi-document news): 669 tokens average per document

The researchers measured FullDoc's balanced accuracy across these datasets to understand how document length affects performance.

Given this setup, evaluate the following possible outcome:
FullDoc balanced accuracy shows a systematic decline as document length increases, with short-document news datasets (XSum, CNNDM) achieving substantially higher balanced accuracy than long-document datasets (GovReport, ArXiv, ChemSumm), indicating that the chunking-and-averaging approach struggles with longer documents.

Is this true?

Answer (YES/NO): NO